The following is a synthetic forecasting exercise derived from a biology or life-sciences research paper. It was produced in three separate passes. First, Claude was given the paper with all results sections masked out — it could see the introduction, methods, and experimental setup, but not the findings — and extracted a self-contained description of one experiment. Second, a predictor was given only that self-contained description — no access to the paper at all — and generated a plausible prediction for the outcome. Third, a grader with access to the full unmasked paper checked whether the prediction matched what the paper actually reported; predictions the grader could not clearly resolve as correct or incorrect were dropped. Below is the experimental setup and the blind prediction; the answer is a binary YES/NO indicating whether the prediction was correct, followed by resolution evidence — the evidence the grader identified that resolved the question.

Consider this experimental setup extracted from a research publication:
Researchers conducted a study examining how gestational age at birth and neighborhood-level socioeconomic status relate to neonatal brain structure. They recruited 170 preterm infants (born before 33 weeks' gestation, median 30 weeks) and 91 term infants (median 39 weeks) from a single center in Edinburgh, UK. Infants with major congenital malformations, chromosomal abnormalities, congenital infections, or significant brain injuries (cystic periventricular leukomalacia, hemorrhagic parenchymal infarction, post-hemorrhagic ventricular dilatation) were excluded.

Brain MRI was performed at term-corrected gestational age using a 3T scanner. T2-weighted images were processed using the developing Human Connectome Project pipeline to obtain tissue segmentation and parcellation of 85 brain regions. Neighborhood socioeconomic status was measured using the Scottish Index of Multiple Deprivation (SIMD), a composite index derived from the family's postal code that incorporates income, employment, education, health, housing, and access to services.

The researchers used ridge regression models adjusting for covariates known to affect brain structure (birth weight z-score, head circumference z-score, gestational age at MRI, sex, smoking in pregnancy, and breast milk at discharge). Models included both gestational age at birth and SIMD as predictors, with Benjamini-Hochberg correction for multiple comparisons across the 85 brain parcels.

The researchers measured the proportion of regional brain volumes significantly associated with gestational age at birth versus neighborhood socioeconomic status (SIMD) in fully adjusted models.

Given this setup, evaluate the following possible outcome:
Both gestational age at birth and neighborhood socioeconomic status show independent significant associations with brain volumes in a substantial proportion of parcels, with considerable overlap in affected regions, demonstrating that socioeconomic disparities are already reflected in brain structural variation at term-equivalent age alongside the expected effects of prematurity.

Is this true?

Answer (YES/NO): NO